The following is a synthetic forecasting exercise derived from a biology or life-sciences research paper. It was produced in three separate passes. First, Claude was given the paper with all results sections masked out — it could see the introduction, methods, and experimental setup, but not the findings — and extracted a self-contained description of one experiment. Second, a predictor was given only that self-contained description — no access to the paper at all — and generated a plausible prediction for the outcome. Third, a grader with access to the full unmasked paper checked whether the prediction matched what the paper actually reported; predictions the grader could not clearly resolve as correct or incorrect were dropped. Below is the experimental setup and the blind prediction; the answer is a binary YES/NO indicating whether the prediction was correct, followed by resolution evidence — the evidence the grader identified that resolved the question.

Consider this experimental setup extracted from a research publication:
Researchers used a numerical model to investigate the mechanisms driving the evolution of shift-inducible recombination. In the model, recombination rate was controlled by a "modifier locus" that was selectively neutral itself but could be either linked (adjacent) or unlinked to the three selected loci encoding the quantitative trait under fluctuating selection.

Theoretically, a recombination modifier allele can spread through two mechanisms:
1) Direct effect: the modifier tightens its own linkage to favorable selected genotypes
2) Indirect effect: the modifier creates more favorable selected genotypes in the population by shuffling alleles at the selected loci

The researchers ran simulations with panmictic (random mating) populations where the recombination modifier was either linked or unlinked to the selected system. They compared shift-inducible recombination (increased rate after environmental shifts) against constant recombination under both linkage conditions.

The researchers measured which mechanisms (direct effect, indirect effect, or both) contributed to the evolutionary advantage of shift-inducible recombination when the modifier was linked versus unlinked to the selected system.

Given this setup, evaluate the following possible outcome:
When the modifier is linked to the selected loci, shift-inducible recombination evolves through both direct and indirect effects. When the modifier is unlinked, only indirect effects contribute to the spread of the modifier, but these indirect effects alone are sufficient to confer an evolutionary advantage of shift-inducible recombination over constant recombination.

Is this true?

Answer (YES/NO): YES